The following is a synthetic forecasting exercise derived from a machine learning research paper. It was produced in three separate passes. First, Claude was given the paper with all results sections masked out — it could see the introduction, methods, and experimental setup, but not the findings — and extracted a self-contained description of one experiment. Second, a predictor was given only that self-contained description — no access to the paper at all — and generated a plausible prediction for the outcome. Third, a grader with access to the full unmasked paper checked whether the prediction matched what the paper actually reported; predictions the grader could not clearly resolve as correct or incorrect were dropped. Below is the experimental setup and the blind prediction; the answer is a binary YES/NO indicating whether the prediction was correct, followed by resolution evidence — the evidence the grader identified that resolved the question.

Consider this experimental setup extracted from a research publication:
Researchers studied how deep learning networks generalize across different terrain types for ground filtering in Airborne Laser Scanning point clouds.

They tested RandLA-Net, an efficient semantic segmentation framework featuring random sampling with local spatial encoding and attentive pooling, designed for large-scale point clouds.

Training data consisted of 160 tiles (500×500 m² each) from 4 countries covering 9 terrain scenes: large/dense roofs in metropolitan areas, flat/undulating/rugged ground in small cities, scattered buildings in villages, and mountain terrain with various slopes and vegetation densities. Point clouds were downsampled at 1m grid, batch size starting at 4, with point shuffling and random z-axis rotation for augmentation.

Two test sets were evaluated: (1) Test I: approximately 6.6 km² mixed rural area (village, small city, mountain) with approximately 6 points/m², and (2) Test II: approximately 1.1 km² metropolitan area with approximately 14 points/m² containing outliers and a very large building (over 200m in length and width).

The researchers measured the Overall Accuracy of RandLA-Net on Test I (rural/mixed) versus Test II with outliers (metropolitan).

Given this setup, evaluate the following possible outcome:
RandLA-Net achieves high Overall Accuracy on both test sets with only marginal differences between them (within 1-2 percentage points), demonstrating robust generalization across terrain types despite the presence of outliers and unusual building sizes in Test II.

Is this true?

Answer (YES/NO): NO